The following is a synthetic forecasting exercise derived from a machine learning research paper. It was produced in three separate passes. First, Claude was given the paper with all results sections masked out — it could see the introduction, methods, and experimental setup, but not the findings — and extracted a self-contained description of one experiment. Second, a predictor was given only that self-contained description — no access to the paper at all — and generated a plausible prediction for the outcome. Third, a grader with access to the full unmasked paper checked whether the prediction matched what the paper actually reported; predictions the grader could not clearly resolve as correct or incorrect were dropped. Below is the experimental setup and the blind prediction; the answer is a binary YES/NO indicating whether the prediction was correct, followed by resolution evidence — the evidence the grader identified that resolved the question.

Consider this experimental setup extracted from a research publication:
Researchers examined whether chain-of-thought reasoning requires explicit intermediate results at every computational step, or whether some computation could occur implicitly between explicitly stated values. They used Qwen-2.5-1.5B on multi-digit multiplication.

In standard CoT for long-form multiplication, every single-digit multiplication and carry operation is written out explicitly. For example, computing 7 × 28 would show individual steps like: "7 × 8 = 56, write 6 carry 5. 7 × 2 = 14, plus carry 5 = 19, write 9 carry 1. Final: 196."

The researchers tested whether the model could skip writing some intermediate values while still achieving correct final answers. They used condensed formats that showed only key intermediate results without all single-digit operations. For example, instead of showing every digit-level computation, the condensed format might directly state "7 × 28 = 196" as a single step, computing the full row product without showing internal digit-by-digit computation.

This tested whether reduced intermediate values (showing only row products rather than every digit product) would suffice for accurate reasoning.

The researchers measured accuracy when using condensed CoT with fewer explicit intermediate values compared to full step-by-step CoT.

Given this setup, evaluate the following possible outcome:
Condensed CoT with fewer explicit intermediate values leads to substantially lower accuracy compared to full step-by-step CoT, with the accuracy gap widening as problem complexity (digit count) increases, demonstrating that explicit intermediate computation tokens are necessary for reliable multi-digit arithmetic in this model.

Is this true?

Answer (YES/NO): NO